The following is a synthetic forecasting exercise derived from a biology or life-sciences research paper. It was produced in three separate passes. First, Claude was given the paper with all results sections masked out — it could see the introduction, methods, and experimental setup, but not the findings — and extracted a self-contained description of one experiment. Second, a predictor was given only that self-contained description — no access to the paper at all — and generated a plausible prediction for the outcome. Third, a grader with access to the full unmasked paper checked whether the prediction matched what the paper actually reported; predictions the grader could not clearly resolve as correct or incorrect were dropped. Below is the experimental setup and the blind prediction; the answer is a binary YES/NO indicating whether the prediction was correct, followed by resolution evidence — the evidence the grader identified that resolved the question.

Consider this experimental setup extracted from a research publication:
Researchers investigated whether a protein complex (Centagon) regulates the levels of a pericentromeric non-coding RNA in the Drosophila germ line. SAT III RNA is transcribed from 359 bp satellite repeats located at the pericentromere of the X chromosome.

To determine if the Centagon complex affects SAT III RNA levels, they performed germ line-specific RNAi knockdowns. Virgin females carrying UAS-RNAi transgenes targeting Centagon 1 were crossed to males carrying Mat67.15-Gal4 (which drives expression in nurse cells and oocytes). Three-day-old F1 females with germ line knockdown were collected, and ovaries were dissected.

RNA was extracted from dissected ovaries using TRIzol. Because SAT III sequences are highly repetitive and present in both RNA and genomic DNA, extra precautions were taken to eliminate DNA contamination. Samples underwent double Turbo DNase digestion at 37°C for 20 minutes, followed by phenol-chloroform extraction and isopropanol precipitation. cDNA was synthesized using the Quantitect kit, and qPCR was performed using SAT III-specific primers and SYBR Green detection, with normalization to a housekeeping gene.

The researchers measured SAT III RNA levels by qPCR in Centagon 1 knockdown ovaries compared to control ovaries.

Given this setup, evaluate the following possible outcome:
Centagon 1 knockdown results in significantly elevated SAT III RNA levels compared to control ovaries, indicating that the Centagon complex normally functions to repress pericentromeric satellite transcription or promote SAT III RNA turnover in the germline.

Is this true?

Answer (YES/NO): YES